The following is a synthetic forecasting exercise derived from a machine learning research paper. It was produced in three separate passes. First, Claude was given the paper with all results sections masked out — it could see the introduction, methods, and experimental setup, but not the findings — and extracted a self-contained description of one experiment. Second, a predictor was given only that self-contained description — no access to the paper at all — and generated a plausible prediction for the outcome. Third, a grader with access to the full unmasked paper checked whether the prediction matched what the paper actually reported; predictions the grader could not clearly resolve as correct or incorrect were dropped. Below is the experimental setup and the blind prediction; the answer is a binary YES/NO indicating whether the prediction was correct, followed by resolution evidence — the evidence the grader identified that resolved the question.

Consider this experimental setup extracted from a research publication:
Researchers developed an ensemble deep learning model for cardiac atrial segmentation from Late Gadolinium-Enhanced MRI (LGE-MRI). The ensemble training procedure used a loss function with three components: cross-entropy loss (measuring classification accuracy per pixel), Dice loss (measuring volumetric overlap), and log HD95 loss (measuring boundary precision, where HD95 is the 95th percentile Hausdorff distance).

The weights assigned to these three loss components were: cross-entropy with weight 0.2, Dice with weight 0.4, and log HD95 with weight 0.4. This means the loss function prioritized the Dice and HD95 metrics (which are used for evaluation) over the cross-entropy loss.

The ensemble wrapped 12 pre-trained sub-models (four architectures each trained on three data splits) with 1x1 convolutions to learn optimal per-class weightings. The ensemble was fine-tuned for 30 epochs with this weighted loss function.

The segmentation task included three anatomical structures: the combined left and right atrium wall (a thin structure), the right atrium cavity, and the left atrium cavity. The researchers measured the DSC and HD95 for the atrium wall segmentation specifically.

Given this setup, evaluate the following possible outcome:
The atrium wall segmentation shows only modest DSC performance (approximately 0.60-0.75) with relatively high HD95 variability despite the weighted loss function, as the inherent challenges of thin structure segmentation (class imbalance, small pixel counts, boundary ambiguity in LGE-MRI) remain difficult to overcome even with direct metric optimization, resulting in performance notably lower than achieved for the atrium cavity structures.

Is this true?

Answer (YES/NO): NO